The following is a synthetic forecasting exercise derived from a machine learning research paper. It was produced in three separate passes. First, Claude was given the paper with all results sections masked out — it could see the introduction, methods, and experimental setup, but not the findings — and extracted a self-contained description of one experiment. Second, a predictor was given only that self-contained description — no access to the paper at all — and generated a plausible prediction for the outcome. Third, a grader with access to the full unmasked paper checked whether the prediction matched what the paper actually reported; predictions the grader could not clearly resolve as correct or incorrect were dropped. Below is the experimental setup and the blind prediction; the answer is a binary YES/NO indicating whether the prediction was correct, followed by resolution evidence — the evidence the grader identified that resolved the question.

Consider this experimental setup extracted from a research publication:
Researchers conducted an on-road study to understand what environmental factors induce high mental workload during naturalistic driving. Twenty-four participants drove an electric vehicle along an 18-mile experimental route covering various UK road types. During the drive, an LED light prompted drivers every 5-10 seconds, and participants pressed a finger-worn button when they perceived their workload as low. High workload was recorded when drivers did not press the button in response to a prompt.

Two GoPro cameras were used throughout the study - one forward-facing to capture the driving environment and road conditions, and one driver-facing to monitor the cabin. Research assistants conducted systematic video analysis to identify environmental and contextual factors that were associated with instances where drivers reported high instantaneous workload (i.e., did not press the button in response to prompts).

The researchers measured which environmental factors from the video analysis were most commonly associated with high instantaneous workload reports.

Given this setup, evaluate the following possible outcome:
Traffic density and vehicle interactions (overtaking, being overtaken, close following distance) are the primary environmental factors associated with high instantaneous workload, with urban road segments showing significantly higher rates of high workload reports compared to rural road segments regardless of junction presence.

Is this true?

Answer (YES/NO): NO